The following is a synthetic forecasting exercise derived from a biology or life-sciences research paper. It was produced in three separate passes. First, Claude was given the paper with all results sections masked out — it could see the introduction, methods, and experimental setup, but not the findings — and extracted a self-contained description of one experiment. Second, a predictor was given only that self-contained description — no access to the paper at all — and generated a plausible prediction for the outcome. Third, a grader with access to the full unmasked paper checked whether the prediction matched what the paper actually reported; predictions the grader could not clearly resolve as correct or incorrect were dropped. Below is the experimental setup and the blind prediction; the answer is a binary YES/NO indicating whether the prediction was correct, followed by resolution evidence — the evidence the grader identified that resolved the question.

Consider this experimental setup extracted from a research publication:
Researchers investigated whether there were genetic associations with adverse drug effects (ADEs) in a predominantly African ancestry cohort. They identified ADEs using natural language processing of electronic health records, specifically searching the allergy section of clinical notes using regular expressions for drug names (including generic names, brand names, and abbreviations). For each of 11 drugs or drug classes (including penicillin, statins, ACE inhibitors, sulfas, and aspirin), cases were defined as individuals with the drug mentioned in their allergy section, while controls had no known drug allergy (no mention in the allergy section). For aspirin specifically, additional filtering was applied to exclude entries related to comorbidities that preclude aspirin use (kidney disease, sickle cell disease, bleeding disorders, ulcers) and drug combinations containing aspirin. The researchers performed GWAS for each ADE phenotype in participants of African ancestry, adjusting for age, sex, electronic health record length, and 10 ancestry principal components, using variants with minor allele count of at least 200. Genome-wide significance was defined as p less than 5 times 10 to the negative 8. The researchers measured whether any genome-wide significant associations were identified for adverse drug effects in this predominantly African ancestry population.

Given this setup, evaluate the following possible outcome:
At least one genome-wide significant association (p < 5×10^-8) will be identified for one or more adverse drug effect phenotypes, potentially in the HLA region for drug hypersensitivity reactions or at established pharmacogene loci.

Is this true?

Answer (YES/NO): NO